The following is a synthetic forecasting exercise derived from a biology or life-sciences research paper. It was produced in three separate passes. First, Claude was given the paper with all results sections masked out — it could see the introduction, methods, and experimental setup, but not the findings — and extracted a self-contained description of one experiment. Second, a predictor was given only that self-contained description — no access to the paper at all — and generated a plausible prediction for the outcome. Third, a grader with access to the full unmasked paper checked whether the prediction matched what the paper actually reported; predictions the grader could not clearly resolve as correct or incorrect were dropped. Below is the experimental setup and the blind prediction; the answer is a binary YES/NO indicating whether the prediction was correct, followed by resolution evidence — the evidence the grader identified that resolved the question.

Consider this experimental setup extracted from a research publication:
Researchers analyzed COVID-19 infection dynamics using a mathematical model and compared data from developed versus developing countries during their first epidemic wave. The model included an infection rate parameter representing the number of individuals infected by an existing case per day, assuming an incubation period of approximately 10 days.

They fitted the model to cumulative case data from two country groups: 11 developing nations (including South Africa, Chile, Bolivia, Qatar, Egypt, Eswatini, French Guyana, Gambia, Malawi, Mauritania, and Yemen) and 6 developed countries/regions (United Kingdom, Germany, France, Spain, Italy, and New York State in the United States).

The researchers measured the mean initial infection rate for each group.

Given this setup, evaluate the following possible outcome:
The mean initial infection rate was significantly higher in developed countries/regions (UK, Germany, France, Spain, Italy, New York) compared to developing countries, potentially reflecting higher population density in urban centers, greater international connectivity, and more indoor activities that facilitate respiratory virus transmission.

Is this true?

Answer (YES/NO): YES